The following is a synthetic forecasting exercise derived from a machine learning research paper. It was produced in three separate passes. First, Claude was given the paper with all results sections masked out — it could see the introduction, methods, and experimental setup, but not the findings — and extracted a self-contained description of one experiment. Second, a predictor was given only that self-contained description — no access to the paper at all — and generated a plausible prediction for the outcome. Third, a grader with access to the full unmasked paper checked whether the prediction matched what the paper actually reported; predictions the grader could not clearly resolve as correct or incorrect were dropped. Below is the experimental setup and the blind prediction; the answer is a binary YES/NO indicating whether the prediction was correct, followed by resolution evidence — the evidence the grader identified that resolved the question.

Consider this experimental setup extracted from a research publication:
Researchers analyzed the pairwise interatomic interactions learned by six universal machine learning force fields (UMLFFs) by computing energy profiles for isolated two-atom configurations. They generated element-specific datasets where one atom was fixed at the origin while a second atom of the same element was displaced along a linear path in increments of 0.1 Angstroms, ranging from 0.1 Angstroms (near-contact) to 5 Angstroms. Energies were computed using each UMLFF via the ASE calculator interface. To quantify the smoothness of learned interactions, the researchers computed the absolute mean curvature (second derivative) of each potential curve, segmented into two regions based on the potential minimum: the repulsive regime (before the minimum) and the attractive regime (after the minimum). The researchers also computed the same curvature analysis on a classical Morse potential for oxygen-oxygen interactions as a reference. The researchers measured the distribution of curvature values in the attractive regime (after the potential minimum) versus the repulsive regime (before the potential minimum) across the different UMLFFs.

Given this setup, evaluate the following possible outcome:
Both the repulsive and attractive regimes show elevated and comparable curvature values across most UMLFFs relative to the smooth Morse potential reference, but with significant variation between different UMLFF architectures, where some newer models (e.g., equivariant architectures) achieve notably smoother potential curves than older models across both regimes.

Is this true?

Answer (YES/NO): NO